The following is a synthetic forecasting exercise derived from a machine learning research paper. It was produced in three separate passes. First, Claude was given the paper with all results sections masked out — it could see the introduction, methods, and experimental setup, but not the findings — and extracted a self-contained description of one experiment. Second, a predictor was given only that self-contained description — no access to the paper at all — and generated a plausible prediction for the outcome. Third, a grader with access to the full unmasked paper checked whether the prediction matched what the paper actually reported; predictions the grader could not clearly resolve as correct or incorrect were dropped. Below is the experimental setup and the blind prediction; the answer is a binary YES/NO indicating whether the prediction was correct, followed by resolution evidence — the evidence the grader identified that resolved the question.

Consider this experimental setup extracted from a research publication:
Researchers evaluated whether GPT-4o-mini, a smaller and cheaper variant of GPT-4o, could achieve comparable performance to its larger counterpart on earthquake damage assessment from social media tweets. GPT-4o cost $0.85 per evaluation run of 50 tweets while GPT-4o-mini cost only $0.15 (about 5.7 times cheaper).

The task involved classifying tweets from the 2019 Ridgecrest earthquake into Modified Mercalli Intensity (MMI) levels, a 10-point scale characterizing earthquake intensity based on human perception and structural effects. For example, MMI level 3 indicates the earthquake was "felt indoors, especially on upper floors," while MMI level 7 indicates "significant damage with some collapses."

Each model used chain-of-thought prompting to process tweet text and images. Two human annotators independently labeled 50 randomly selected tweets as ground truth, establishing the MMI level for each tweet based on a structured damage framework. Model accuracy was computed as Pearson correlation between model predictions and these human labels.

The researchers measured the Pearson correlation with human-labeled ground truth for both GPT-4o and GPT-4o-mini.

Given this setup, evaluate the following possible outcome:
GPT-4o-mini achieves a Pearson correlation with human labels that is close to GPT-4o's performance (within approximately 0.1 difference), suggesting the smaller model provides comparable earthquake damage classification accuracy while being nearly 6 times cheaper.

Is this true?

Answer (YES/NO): NO